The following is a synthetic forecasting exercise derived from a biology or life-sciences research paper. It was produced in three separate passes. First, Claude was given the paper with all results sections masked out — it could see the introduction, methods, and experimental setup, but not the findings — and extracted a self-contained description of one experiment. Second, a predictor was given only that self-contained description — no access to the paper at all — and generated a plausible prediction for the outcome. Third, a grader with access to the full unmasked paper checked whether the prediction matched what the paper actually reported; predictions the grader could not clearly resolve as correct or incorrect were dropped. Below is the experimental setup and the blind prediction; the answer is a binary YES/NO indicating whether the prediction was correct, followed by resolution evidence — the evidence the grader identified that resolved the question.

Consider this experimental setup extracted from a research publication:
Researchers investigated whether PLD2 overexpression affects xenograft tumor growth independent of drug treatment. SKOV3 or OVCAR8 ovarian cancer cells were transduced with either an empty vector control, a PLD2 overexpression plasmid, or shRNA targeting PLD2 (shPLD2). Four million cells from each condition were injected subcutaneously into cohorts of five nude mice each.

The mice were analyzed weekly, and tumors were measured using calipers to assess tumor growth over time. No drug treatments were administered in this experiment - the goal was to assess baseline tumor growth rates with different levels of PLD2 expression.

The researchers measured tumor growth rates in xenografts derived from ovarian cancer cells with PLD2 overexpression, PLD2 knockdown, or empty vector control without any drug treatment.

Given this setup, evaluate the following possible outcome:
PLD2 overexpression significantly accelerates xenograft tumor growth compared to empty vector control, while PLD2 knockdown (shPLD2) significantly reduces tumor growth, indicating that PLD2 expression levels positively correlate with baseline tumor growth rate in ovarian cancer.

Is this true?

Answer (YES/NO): YES